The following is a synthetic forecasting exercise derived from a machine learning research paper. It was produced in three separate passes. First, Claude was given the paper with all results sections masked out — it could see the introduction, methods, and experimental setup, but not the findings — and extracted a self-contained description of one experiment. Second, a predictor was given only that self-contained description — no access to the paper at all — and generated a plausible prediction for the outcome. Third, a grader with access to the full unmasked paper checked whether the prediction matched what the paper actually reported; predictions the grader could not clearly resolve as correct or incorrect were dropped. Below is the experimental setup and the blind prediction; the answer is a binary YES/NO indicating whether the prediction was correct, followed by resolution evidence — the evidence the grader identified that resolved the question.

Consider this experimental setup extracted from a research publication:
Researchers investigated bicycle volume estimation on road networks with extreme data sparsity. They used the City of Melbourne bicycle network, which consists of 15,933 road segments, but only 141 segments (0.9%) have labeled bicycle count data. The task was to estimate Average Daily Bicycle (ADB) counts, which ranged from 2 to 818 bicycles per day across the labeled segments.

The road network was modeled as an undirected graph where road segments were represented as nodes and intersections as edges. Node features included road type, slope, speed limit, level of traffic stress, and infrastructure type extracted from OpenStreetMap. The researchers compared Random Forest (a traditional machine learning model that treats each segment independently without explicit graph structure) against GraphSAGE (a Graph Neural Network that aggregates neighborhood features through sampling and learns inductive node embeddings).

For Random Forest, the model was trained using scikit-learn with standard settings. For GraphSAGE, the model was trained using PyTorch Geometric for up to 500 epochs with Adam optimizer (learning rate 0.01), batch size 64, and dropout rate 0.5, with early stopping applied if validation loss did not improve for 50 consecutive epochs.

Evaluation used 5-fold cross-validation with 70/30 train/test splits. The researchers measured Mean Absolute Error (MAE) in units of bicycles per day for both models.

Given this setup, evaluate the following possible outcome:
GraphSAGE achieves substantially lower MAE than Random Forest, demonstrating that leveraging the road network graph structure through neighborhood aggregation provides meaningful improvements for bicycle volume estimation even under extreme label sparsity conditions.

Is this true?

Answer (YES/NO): NO